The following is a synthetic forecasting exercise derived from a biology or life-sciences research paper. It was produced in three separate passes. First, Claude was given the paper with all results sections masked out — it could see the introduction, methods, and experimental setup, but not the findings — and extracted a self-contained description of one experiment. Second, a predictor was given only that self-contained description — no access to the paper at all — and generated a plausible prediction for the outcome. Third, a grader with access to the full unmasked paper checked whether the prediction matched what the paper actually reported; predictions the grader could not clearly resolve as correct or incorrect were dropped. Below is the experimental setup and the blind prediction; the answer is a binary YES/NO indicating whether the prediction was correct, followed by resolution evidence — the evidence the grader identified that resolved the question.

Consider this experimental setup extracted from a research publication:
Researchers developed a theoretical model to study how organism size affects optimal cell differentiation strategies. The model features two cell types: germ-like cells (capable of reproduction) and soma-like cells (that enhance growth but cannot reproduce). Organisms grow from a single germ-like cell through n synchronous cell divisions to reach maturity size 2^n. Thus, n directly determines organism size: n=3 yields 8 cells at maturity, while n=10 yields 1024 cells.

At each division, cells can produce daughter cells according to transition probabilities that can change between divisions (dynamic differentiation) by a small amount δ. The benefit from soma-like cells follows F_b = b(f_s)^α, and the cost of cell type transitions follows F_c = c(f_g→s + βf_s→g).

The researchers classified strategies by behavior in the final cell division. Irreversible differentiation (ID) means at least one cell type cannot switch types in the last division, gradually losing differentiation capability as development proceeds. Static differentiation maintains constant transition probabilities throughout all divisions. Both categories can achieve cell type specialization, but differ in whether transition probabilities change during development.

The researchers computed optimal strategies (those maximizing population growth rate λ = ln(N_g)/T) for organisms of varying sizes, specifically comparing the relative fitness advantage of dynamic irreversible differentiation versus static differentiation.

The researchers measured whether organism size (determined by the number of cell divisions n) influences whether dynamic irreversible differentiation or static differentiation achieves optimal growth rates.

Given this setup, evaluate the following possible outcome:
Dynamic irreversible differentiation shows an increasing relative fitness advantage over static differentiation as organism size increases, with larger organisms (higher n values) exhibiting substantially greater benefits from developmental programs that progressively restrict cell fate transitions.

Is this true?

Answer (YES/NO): NO